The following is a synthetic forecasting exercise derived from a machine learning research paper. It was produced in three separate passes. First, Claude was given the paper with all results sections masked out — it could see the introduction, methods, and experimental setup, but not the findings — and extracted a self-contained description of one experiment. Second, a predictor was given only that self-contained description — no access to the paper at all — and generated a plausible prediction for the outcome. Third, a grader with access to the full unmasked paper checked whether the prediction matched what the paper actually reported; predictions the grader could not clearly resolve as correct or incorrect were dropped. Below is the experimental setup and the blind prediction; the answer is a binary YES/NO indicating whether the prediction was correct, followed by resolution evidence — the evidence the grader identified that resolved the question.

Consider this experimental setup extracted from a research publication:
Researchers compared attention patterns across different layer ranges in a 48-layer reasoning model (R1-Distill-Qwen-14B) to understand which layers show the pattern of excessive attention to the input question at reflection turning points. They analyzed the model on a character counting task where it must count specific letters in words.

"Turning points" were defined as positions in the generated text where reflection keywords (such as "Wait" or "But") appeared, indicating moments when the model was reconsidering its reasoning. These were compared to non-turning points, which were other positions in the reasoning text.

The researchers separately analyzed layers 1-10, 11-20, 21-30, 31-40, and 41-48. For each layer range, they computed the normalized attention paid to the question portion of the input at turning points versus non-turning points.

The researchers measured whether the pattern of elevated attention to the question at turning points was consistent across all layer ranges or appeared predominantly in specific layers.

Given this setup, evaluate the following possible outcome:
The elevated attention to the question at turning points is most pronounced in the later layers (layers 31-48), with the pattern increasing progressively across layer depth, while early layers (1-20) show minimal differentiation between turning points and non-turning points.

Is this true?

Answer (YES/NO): NO